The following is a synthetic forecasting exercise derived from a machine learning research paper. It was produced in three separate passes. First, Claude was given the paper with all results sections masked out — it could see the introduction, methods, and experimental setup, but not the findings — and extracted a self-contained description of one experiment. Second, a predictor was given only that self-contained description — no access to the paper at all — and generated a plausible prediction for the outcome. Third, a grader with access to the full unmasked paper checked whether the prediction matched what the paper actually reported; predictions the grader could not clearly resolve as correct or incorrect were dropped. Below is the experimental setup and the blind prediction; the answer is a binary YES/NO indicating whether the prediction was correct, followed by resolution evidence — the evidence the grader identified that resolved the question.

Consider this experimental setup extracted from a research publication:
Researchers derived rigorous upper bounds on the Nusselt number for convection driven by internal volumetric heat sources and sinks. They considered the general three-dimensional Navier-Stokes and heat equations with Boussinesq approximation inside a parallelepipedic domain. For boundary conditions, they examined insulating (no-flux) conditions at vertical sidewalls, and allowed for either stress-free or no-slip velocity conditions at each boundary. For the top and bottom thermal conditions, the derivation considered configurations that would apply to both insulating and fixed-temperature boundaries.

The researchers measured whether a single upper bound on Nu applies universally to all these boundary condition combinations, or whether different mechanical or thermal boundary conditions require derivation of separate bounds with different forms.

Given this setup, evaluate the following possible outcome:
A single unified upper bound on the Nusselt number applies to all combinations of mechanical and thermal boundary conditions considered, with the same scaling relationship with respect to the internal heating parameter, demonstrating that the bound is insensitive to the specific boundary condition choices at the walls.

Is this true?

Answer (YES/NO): YES